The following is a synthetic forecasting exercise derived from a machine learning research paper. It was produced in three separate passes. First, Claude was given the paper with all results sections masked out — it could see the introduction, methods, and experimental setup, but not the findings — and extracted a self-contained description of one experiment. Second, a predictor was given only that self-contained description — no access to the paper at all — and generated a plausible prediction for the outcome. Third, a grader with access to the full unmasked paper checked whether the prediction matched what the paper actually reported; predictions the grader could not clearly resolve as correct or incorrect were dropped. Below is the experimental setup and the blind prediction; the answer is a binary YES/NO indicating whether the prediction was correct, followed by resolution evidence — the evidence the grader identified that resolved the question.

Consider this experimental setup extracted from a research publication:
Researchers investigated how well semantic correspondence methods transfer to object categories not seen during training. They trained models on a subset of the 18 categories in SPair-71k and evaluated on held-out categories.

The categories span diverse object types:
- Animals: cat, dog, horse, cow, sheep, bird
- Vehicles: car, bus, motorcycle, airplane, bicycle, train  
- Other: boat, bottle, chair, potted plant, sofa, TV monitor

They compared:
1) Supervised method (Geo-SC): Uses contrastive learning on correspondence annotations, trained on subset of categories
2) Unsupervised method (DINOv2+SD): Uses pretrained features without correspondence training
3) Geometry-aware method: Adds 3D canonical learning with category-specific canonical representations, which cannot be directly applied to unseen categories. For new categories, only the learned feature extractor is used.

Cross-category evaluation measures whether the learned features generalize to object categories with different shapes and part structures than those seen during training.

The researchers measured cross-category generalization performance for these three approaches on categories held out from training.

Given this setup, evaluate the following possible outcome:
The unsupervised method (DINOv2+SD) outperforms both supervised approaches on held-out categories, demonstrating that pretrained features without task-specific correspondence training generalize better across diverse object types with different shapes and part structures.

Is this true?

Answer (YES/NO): NO